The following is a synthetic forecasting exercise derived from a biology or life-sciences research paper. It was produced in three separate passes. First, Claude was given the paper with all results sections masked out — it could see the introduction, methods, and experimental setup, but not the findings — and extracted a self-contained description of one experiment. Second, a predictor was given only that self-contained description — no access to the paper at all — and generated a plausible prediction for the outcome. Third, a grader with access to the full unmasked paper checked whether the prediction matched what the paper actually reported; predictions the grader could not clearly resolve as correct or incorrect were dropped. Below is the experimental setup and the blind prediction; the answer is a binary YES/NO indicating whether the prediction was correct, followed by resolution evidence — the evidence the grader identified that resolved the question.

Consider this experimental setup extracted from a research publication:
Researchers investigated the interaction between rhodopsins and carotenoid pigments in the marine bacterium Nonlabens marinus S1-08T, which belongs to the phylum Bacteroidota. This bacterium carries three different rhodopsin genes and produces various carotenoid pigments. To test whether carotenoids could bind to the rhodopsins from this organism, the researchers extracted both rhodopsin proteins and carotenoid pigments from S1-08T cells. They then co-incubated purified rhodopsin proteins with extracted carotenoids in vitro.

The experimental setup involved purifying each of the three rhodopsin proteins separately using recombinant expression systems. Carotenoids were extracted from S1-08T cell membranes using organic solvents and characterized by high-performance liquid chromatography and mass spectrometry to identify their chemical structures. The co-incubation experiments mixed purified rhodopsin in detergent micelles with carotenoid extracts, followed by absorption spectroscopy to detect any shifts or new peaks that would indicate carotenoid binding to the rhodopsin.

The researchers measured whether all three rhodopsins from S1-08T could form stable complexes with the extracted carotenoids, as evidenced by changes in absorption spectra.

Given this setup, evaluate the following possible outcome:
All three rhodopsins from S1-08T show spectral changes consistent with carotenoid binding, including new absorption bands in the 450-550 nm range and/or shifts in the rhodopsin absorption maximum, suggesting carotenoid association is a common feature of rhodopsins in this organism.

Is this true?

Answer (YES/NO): YES